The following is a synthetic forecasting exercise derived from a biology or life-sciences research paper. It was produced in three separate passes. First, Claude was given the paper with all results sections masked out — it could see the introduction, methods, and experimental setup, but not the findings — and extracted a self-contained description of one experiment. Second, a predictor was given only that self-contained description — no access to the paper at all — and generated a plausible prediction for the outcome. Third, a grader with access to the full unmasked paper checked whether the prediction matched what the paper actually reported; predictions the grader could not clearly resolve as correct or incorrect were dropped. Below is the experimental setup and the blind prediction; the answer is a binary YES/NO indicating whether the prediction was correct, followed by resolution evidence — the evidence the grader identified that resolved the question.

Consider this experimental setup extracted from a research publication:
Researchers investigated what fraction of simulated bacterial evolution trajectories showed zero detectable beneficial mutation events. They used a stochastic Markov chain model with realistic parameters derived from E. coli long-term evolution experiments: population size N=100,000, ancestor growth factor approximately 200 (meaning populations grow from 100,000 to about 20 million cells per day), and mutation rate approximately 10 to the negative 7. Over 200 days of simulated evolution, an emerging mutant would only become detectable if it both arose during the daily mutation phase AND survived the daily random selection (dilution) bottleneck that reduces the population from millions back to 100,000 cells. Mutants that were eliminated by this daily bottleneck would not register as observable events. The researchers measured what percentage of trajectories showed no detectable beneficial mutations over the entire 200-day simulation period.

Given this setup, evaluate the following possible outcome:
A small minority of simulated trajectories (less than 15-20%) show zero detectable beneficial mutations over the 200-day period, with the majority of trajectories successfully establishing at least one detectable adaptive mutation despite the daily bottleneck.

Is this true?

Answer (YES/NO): YES